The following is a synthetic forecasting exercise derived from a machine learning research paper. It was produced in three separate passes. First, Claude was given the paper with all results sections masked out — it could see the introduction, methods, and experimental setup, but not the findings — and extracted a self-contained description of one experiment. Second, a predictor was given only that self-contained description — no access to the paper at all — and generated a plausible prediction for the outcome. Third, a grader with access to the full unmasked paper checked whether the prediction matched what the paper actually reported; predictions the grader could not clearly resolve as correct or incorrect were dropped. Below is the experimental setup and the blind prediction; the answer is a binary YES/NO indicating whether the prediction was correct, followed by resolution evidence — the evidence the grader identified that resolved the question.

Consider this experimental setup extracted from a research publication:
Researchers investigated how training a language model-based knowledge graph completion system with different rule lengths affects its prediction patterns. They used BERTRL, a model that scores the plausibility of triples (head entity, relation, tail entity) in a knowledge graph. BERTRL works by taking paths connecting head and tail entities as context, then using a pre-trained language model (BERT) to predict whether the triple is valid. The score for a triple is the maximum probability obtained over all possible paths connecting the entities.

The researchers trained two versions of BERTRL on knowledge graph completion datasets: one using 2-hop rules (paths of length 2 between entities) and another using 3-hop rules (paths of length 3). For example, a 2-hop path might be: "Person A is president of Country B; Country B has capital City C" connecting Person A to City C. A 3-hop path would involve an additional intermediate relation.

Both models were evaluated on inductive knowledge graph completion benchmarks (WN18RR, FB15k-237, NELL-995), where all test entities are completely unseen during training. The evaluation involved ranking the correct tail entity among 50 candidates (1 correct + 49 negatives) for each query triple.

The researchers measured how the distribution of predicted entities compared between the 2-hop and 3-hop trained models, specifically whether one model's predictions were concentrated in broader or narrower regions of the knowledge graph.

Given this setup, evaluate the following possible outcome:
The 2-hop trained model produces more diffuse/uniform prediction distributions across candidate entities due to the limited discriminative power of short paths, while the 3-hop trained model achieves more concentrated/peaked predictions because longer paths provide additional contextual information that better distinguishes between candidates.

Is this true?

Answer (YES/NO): YES